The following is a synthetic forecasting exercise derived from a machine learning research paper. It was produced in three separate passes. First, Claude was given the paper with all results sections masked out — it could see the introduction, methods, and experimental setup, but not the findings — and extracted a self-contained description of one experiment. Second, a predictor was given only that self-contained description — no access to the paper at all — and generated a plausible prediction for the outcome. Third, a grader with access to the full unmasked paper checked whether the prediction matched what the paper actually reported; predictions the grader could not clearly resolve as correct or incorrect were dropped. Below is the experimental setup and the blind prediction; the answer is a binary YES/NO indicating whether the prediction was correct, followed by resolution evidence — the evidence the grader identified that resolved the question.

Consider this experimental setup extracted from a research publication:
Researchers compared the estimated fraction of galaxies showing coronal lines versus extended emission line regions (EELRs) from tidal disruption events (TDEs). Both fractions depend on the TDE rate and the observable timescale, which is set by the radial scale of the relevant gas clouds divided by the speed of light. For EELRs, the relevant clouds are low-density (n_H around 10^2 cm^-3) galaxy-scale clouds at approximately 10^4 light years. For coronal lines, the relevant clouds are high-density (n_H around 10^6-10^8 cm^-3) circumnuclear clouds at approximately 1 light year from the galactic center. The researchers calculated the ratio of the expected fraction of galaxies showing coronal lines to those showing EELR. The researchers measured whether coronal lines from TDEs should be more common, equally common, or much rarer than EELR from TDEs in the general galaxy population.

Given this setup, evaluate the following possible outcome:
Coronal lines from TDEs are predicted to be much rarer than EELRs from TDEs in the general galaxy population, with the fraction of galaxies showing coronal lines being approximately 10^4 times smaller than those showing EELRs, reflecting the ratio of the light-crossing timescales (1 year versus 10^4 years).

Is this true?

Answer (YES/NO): YES